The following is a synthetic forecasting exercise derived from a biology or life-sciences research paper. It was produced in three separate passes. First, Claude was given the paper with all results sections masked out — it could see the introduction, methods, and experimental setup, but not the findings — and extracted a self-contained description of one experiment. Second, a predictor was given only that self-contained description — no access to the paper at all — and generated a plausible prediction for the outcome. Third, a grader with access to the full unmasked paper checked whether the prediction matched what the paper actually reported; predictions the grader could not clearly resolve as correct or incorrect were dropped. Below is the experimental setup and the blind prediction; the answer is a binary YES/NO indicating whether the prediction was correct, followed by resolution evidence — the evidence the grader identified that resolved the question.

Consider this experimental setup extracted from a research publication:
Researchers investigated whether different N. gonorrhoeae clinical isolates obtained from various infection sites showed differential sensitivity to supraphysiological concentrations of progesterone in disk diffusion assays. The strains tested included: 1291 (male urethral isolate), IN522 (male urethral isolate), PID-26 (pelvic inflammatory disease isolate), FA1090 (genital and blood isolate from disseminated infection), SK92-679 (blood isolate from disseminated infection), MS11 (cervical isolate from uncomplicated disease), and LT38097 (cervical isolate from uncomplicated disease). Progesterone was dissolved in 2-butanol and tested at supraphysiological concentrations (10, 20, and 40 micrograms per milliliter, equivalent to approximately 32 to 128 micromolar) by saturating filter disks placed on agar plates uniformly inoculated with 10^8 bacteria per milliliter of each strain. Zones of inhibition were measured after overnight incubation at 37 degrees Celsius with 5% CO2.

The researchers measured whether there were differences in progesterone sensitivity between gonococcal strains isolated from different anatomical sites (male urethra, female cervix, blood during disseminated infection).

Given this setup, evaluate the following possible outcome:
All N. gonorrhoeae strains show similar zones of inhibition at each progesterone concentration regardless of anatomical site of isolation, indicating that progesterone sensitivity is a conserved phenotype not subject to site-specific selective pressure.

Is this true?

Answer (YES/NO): NO